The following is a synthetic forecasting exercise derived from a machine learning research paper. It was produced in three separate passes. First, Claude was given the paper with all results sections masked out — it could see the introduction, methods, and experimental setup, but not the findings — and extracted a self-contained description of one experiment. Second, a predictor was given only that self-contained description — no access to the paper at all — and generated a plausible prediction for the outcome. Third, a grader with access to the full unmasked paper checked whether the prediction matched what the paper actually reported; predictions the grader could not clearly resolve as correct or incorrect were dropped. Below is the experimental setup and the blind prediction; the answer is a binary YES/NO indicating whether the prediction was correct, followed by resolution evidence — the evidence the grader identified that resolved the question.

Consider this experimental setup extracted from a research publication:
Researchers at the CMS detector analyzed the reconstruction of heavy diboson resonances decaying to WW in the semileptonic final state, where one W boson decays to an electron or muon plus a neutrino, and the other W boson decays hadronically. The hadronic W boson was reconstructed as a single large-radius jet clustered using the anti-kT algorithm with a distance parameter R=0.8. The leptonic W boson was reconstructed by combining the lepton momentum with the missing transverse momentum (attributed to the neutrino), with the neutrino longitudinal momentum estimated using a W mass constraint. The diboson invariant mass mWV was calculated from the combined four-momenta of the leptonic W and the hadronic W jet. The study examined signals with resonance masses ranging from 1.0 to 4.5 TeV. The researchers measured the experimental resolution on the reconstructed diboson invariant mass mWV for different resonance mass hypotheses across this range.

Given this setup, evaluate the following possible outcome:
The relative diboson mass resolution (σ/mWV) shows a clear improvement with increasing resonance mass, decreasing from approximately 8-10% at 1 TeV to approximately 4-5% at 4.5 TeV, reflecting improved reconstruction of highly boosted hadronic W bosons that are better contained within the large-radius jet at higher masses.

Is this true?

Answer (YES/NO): NO